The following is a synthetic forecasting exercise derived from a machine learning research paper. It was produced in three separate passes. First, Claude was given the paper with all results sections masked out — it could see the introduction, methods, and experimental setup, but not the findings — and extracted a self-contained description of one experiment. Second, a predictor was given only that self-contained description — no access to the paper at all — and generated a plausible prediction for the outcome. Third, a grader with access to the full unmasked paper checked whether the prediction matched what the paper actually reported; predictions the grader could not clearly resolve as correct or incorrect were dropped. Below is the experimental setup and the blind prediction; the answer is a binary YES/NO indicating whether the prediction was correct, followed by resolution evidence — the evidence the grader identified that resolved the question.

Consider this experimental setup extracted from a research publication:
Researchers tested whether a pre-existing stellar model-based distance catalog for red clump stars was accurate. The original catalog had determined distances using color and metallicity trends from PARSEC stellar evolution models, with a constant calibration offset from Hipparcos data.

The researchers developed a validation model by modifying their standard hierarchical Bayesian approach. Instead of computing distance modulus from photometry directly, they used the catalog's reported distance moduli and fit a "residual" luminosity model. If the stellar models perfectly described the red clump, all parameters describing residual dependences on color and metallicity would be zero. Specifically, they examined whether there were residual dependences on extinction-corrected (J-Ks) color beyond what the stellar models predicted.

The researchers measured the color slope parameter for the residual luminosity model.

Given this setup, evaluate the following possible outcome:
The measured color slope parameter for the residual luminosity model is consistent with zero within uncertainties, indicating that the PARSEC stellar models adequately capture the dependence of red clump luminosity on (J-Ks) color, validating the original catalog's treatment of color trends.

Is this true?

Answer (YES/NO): NO